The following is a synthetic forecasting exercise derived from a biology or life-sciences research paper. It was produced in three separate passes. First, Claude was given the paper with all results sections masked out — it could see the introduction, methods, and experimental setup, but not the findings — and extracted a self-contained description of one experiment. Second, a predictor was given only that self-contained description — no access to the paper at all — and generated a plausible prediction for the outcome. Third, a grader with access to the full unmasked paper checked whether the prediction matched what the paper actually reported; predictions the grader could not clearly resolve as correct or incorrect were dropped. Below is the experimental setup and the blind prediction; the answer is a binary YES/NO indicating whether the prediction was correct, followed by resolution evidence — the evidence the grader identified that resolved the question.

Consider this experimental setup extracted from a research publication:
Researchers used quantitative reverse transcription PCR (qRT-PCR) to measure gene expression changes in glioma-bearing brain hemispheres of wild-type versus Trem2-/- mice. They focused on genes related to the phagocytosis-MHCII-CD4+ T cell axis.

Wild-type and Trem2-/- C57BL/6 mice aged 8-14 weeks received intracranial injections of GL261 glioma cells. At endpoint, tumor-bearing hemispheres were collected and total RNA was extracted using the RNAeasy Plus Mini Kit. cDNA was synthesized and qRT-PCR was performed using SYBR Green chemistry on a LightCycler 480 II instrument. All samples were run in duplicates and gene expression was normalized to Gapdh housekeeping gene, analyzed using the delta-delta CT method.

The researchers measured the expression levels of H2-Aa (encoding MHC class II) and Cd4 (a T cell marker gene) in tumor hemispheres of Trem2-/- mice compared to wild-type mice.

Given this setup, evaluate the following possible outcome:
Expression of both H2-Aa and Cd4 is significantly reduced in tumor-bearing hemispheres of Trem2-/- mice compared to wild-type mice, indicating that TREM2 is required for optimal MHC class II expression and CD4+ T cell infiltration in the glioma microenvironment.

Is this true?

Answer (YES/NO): YES